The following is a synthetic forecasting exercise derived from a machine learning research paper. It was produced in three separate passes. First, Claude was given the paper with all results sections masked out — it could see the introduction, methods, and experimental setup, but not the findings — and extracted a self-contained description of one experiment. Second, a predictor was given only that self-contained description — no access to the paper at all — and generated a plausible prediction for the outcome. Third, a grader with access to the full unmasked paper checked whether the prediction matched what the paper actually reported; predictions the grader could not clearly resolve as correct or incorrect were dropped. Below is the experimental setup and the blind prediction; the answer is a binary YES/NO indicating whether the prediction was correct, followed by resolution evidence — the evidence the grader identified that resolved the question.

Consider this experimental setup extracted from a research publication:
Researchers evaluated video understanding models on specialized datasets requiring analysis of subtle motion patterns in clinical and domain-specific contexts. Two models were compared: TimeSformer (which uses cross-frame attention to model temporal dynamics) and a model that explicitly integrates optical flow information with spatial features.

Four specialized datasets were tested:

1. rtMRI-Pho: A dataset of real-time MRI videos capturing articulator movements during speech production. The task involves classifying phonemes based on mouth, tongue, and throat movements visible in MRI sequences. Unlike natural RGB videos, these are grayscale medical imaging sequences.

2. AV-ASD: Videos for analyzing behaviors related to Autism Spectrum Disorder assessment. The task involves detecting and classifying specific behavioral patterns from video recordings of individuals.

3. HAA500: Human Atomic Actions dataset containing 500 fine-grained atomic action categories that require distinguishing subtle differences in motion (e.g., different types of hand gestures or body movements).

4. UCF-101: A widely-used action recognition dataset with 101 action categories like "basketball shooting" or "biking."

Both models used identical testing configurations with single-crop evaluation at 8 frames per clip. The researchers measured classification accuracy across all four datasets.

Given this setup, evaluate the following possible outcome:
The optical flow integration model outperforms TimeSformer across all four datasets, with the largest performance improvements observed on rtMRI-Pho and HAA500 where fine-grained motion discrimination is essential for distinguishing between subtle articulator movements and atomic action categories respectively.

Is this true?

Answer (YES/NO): NO